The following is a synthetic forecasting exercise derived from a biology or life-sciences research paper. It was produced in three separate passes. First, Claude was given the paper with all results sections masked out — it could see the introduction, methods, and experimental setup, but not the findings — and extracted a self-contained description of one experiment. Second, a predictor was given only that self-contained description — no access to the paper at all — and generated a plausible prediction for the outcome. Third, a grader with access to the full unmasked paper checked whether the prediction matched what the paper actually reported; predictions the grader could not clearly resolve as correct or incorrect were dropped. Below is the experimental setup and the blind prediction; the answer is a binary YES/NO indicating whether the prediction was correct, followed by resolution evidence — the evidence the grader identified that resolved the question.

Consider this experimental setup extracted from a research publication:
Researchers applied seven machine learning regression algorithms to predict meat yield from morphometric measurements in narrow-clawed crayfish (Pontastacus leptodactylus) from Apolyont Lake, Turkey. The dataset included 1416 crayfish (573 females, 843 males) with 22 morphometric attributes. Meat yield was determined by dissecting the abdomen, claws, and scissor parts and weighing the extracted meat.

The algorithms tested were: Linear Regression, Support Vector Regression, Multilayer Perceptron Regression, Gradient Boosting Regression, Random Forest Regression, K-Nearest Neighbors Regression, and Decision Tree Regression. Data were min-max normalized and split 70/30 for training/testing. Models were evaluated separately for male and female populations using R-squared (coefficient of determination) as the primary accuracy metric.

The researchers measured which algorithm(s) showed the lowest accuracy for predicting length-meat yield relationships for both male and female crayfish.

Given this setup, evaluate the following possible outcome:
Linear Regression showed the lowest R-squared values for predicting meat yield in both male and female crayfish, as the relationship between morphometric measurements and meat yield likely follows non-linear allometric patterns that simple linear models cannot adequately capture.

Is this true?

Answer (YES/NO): NO